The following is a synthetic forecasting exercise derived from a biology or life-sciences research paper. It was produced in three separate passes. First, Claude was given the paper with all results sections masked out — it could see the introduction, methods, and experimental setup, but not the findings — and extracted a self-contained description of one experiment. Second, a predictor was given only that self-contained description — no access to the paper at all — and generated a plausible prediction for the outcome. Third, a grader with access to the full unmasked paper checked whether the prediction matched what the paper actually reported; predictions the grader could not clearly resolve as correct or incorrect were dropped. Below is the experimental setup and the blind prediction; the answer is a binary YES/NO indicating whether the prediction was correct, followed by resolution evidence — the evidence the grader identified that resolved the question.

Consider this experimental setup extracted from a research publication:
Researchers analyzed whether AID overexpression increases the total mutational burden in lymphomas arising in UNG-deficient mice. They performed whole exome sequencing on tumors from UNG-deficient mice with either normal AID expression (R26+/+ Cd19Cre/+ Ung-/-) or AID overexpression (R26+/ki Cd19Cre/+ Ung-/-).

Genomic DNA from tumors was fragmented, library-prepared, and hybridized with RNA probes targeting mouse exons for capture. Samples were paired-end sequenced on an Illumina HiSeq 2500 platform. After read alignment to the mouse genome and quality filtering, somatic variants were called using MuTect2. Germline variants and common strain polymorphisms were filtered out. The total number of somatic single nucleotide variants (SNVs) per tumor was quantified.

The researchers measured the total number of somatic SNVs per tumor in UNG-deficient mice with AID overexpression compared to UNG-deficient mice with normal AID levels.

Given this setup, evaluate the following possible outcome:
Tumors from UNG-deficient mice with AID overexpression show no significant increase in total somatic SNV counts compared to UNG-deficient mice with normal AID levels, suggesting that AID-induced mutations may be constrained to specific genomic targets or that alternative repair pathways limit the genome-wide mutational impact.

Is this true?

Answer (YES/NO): NO